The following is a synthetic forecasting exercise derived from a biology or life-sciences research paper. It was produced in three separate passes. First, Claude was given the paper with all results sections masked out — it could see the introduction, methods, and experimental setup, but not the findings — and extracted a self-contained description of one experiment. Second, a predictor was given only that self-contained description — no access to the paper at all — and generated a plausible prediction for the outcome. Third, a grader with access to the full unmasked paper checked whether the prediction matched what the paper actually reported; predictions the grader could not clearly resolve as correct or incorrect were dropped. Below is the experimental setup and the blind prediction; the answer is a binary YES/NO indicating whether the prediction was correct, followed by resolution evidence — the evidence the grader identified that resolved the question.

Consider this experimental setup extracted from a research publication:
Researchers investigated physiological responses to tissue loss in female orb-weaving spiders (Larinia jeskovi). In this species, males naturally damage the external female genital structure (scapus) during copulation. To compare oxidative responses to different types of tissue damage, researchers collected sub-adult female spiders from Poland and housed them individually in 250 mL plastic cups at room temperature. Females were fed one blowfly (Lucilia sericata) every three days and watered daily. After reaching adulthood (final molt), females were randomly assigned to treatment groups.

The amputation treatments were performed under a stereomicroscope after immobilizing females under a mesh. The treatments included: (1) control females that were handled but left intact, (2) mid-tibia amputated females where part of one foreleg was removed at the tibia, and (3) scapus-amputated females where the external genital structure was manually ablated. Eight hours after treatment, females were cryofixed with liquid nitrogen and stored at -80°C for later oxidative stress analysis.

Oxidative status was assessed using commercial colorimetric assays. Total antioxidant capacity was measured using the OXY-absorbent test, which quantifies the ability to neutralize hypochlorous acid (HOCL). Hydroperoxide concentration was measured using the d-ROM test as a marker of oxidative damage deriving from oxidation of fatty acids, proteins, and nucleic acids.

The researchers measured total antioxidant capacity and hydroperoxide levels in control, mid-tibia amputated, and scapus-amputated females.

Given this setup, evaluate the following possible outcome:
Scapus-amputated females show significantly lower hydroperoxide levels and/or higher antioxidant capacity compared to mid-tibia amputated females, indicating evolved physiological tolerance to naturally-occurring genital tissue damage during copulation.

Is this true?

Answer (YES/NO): NO